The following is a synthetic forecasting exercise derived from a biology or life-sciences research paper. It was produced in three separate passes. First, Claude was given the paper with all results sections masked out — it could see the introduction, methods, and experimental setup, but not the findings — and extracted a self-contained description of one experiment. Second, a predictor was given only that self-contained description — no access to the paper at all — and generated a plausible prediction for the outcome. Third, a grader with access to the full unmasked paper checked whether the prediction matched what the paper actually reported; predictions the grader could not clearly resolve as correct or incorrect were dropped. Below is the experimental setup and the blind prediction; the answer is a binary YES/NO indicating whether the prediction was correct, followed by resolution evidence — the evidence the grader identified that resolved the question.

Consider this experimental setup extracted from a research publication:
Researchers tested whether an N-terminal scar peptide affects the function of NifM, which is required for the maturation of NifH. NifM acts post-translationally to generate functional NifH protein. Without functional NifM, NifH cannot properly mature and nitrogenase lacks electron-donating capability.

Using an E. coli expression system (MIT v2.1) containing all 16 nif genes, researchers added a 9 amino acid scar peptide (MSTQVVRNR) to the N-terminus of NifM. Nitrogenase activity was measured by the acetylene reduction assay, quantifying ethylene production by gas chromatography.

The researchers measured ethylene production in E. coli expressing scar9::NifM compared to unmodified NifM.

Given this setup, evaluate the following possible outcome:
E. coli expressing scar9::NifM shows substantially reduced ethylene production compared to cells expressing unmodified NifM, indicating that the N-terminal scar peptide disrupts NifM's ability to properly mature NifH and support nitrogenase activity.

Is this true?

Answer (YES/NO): NO